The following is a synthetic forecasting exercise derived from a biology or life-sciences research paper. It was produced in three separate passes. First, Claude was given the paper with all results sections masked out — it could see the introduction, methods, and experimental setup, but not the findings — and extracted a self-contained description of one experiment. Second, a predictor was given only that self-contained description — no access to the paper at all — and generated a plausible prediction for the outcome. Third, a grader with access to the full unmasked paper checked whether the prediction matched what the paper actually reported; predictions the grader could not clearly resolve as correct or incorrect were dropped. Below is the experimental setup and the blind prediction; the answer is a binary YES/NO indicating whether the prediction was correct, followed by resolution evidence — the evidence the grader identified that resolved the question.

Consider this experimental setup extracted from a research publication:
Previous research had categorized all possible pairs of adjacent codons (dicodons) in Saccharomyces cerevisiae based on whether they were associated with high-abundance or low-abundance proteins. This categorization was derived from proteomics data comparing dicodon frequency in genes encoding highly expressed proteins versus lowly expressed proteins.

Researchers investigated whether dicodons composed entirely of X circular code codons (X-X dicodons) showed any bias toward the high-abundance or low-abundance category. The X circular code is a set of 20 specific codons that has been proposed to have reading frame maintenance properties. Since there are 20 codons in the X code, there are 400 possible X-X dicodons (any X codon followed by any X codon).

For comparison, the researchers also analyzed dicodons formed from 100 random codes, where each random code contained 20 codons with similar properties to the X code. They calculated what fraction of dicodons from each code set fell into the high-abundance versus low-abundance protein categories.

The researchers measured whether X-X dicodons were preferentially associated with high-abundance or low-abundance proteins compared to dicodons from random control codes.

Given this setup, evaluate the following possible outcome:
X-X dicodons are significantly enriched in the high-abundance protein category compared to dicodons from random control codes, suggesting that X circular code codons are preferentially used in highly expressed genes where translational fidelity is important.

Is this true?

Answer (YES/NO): YES